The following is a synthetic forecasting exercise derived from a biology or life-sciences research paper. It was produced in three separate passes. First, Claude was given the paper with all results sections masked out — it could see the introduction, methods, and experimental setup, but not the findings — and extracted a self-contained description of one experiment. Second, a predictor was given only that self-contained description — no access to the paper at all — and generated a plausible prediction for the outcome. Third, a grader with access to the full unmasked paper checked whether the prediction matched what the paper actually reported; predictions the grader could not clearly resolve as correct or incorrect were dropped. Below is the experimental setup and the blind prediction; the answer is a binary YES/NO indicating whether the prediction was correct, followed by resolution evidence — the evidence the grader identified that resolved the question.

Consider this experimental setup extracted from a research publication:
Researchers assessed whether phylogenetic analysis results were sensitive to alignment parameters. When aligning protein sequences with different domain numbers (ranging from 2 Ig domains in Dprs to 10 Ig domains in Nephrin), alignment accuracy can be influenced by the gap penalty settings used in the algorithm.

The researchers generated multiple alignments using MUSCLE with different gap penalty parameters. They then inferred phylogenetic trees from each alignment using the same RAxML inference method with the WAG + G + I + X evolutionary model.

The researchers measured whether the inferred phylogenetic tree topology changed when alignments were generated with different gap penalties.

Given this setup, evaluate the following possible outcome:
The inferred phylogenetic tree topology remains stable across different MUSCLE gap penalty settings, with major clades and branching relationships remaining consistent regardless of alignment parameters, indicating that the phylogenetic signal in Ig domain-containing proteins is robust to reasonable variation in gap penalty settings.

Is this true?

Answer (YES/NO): YES